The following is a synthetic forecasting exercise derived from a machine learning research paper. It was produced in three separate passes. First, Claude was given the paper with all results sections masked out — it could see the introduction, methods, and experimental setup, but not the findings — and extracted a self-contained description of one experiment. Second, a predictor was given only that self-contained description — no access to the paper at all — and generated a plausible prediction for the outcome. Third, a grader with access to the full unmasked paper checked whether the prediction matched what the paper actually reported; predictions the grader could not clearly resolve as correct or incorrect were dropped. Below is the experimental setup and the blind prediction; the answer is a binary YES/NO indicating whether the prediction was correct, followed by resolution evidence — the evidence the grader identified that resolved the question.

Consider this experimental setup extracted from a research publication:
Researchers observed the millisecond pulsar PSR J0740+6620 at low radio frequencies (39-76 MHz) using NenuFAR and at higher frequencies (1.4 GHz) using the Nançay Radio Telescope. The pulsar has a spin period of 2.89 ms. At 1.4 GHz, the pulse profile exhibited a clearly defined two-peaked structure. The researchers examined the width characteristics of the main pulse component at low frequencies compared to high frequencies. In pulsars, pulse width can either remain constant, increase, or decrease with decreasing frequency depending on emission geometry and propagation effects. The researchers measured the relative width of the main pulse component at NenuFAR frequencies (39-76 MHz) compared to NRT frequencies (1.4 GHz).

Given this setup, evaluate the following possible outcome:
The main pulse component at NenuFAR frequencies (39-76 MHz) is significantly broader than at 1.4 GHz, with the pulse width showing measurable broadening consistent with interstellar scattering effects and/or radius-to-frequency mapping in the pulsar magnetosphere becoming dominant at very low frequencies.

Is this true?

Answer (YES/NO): NO